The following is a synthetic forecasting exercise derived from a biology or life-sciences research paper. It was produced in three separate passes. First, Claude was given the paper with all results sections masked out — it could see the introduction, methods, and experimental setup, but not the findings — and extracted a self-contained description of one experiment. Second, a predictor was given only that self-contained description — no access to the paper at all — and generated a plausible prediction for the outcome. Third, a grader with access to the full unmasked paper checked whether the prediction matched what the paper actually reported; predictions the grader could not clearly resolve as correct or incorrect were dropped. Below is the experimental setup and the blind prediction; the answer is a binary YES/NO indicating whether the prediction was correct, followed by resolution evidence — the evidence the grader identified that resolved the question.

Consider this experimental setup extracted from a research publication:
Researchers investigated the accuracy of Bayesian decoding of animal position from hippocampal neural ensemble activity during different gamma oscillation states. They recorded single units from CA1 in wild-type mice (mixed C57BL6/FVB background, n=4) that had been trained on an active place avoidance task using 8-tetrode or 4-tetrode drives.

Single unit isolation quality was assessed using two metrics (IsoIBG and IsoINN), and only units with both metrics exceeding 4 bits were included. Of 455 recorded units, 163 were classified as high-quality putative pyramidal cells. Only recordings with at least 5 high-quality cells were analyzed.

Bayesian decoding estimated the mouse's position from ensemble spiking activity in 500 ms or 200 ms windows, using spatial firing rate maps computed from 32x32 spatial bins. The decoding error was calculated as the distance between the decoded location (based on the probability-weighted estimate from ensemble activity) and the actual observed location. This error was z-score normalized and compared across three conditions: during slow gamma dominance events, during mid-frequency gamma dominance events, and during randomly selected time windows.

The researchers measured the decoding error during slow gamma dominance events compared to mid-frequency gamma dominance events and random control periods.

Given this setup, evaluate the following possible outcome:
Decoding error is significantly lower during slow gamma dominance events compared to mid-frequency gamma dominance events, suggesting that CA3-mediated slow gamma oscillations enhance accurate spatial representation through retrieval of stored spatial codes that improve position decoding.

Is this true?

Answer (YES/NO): NO